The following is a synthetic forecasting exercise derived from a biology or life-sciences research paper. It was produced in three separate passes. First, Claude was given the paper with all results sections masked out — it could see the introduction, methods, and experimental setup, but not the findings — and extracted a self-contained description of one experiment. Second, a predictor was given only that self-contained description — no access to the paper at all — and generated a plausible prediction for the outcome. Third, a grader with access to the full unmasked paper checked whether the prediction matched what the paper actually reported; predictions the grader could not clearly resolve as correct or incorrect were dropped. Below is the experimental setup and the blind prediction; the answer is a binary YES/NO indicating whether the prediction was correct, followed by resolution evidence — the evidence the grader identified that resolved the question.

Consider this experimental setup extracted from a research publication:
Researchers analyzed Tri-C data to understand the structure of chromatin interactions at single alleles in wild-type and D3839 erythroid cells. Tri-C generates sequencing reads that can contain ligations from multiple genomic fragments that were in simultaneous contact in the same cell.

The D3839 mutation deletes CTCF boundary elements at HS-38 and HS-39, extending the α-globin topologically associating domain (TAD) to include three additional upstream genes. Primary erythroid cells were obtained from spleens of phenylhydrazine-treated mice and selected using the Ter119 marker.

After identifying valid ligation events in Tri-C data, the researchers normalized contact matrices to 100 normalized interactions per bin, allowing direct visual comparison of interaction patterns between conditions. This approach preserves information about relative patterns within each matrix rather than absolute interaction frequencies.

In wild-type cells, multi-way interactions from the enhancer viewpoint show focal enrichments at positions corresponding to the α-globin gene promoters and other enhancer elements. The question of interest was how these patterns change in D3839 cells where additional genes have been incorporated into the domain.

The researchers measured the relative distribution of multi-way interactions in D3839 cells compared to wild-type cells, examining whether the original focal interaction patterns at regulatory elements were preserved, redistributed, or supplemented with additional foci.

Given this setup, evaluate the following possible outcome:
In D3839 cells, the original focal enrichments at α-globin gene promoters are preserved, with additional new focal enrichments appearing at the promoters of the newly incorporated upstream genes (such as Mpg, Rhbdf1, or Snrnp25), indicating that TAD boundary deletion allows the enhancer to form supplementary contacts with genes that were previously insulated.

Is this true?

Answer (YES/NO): YES